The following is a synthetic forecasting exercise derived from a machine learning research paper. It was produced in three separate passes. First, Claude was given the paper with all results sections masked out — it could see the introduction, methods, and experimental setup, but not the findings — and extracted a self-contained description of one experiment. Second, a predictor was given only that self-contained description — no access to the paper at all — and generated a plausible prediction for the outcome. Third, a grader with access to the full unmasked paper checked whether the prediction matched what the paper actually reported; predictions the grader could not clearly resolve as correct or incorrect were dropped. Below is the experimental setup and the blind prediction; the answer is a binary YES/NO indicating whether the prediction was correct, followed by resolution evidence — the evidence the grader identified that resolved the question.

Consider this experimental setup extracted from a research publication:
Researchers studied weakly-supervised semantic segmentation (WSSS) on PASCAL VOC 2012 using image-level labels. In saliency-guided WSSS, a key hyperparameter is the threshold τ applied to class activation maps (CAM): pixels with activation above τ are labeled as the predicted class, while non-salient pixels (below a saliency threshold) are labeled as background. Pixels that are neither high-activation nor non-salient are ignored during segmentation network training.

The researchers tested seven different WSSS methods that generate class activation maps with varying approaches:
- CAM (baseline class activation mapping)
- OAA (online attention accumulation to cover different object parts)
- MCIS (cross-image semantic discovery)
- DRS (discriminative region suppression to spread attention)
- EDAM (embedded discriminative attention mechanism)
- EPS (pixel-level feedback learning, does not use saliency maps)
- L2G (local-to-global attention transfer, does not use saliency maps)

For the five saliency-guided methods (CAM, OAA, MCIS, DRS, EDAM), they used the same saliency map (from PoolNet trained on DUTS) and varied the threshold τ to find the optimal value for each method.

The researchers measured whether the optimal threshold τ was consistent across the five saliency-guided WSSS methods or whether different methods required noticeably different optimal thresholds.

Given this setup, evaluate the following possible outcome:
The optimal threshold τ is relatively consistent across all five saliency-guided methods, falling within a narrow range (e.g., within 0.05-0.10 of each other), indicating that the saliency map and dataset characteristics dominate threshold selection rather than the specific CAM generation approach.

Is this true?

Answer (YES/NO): NO